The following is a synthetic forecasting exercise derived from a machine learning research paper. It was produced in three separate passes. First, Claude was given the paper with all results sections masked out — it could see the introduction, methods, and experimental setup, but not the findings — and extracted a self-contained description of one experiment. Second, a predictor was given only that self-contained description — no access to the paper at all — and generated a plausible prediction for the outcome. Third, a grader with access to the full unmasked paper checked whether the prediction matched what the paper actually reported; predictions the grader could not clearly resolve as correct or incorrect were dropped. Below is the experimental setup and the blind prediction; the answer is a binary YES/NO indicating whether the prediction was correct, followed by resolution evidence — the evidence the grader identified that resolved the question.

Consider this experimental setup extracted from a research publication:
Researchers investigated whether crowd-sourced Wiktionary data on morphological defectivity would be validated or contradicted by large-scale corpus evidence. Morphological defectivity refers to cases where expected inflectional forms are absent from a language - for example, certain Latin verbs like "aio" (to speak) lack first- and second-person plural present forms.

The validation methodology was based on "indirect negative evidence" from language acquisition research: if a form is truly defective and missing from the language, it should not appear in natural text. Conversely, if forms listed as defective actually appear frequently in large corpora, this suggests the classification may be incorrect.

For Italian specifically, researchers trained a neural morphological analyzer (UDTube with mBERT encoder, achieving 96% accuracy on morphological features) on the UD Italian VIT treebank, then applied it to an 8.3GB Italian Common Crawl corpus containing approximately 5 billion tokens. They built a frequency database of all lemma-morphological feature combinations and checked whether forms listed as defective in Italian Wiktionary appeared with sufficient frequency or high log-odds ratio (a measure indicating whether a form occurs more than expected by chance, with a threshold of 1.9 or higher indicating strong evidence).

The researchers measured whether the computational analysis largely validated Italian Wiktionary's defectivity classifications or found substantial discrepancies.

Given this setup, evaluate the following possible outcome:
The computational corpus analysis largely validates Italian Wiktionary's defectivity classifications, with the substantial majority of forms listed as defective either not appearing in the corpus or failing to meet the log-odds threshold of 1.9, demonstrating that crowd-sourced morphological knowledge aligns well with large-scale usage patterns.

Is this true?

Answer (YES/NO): YES